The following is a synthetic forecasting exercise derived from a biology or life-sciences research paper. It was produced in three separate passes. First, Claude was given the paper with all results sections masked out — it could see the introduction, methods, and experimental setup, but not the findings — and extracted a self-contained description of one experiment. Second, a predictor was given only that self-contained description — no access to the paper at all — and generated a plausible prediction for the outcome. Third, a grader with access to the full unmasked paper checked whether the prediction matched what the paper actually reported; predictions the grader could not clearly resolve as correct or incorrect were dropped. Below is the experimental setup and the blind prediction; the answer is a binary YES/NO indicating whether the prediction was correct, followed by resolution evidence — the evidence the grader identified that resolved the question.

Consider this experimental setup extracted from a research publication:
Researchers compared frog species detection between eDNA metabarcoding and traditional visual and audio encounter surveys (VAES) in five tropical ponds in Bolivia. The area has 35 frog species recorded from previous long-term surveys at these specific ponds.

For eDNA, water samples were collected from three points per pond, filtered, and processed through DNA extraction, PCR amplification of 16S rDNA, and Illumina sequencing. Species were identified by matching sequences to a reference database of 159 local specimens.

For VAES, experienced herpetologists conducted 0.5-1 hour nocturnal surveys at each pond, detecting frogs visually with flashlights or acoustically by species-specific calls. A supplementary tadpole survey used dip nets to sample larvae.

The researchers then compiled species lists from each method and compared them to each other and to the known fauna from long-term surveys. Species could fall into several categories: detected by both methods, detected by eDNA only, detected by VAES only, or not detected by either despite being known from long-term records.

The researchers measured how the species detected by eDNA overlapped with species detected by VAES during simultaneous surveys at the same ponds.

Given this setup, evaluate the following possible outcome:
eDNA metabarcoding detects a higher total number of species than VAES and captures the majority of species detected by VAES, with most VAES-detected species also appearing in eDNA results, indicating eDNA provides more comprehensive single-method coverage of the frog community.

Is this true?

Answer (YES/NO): NO